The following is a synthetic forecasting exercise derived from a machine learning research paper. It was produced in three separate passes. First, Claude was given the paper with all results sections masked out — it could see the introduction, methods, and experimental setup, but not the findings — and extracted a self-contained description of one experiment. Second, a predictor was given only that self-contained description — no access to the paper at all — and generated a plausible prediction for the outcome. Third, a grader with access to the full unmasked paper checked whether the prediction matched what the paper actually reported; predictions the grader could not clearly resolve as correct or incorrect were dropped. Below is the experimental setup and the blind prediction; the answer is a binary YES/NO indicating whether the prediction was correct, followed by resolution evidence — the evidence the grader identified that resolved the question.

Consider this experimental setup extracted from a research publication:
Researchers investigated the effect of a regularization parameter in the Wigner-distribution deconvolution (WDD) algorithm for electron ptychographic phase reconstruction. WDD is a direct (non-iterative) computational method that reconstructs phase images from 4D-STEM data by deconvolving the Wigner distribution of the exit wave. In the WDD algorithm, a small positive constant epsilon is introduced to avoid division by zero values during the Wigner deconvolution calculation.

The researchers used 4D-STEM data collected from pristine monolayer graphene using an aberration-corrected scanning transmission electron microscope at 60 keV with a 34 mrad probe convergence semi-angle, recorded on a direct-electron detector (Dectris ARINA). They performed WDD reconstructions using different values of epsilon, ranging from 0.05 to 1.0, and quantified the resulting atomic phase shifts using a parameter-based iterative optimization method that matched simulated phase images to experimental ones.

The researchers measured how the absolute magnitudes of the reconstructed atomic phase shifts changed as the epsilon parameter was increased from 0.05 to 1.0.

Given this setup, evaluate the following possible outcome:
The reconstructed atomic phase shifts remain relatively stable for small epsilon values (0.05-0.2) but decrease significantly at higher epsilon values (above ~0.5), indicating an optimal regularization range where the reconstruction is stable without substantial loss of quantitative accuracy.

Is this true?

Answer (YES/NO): NO